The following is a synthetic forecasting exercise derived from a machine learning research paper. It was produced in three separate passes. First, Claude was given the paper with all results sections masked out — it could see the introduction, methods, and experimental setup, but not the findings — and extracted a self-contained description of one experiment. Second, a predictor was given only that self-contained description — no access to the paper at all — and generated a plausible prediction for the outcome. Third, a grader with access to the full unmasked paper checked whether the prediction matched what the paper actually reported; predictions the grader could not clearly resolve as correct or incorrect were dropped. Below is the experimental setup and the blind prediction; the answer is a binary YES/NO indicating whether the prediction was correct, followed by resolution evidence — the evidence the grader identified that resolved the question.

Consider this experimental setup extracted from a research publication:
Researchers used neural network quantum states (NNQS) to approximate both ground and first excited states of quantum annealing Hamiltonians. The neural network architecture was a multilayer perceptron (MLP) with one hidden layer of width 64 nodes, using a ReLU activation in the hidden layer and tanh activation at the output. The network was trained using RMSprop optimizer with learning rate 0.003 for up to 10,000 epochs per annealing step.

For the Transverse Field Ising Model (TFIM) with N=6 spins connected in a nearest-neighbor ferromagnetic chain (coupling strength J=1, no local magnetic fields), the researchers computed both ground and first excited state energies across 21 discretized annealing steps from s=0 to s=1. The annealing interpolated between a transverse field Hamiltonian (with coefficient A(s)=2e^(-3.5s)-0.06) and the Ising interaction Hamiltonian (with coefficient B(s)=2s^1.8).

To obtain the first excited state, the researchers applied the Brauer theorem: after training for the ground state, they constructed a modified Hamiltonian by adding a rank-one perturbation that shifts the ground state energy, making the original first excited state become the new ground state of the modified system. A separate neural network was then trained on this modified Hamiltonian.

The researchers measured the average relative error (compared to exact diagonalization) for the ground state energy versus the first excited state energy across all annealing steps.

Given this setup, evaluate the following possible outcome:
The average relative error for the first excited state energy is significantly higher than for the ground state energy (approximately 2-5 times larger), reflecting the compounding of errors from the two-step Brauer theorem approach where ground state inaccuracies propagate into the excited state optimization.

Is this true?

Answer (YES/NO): NO